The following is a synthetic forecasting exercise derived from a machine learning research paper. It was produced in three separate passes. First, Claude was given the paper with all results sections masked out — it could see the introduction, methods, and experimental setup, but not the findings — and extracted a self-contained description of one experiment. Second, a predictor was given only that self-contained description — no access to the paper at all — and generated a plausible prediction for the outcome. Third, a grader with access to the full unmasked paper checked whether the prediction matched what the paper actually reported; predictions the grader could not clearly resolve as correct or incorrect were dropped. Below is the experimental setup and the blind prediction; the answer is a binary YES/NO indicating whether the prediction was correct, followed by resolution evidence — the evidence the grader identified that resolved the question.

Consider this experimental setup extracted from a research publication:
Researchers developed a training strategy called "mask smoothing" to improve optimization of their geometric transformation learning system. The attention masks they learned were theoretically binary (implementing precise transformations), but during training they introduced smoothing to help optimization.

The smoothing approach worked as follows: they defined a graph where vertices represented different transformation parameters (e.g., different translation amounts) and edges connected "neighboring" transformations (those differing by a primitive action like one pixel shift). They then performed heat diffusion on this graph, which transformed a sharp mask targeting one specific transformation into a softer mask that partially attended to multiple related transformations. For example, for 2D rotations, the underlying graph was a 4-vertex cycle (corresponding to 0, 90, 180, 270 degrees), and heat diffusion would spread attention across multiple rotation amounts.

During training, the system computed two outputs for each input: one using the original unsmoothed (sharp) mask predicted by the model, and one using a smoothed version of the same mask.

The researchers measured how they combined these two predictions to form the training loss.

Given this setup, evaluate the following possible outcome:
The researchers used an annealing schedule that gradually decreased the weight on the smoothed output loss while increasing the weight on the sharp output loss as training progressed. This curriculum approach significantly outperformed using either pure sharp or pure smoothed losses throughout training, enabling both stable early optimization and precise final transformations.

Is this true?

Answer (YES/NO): NO